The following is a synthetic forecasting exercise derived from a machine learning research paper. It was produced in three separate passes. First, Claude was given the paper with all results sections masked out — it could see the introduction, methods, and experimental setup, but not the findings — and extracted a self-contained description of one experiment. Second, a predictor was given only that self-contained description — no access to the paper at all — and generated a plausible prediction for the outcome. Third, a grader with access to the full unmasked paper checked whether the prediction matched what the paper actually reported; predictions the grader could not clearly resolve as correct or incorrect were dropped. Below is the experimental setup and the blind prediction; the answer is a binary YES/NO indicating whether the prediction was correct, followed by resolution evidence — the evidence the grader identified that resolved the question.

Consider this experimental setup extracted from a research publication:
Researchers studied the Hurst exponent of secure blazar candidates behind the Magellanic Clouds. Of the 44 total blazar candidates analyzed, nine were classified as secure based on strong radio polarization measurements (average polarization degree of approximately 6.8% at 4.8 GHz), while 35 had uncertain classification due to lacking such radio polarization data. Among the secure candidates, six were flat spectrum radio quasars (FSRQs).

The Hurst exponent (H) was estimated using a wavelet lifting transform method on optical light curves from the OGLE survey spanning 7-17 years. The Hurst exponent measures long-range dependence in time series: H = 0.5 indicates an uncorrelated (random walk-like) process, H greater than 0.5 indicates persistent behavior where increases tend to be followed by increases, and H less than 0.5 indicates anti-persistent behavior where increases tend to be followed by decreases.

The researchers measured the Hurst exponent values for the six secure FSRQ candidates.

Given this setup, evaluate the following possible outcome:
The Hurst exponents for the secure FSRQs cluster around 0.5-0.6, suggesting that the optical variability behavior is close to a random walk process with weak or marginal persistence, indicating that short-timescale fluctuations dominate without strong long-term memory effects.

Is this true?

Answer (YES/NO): NO